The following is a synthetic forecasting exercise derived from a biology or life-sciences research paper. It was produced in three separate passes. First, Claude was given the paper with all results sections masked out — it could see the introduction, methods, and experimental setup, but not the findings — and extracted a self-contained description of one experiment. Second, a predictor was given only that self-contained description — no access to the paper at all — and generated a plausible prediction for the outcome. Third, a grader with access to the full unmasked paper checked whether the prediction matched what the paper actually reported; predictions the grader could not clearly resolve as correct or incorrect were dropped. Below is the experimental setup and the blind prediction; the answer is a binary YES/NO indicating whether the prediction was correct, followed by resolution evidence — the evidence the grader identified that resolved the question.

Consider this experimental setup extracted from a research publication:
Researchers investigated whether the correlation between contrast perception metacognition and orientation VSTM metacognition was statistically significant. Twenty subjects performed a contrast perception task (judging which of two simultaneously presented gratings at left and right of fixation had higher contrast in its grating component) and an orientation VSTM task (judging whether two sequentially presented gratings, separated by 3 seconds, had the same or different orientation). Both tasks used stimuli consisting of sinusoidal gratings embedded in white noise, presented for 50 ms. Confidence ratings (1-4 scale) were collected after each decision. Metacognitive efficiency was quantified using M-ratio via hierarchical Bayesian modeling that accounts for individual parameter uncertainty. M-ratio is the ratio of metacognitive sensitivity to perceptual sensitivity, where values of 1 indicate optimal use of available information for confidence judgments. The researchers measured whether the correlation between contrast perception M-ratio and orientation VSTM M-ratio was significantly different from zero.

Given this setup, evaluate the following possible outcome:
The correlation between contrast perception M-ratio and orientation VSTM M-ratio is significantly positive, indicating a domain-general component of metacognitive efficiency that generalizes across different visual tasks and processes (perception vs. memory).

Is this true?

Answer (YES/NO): NO